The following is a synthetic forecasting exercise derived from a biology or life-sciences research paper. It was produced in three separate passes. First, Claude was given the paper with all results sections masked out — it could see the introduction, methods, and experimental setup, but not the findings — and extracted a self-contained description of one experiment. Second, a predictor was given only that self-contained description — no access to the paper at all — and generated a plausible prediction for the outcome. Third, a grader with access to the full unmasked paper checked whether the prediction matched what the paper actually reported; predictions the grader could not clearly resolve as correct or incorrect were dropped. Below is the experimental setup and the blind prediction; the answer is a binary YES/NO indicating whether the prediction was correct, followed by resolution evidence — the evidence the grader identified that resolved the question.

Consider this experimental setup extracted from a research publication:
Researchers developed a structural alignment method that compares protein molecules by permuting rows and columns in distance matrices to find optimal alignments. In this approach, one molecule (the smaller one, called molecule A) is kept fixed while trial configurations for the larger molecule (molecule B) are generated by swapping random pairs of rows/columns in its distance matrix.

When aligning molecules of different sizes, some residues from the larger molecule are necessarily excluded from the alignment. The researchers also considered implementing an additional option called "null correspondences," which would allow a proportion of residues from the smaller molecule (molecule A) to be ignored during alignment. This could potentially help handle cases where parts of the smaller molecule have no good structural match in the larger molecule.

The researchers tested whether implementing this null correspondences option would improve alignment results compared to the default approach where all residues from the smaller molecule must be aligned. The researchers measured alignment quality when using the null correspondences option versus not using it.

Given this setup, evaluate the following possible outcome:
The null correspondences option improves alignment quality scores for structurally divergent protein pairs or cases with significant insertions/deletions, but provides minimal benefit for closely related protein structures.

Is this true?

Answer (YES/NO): NO